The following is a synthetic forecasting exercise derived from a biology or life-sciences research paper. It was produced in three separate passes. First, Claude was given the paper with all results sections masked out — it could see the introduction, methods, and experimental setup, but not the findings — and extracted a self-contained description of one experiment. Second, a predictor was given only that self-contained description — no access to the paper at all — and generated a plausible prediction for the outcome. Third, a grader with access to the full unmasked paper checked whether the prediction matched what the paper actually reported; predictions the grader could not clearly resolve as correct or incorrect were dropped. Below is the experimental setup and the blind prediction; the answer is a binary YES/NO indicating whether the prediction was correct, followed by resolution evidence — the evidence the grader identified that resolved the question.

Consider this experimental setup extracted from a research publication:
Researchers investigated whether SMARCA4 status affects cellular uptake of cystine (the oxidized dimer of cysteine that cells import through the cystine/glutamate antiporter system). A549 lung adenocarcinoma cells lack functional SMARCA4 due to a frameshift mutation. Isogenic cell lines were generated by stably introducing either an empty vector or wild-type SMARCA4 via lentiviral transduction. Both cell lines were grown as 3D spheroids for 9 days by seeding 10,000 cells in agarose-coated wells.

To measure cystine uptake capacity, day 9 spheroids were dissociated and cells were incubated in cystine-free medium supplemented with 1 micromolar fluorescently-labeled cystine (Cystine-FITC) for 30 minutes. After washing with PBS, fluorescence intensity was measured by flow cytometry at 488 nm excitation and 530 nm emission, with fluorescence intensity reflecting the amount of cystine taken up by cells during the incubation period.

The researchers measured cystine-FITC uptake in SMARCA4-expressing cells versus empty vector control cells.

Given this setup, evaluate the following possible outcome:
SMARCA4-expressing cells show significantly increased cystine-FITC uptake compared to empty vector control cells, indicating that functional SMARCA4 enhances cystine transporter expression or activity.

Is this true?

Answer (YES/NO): NO